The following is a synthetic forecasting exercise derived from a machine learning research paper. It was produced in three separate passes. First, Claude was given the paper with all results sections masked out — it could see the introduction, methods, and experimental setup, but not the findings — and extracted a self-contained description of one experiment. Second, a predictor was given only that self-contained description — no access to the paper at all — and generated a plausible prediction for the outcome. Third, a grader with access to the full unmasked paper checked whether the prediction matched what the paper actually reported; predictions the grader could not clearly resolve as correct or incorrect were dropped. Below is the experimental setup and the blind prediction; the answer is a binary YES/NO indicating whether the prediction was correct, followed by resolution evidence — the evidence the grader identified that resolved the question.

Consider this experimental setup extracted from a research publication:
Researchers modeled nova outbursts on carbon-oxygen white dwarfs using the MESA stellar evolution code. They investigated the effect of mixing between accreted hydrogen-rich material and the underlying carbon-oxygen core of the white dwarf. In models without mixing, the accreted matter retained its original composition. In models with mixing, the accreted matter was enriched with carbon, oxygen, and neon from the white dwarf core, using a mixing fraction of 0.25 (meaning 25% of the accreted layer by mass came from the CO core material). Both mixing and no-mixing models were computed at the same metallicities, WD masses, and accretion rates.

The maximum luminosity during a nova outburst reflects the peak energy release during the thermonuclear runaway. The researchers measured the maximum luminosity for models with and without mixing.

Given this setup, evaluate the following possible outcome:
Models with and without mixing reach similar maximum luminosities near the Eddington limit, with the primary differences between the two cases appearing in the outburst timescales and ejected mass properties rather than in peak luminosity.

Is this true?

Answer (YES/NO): NO